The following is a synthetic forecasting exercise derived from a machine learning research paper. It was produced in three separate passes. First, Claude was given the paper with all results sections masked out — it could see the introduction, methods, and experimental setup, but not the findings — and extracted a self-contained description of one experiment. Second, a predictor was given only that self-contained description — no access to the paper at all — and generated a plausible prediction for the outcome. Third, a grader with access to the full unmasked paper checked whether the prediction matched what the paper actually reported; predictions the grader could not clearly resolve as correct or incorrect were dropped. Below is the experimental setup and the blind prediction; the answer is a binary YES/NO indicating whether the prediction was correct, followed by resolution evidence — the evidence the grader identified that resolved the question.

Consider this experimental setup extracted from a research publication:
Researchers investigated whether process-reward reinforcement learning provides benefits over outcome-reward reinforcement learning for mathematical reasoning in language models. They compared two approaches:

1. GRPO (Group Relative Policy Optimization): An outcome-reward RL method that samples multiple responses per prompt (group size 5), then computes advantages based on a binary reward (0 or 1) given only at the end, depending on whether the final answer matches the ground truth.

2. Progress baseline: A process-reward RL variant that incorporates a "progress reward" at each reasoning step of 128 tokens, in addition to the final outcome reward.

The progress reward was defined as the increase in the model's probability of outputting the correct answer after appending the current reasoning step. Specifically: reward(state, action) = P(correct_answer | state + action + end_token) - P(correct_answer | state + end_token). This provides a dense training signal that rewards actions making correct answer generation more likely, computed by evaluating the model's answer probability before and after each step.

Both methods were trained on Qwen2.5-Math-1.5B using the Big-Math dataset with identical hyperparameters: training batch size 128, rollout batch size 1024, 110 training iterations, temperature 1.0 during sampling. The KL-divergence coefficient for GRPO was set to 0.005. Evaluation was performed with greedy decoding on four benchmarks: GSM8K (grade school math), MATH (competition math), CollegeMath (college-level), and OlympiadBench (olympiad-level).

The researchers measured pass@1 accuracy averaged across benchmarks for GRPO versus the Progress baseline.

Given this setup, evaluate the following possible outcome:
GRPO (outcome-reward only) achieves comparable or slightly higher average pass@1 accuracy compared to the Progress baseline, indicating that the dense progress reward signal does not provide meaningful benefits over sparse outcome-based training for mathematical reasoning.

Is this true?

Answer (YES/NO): NO